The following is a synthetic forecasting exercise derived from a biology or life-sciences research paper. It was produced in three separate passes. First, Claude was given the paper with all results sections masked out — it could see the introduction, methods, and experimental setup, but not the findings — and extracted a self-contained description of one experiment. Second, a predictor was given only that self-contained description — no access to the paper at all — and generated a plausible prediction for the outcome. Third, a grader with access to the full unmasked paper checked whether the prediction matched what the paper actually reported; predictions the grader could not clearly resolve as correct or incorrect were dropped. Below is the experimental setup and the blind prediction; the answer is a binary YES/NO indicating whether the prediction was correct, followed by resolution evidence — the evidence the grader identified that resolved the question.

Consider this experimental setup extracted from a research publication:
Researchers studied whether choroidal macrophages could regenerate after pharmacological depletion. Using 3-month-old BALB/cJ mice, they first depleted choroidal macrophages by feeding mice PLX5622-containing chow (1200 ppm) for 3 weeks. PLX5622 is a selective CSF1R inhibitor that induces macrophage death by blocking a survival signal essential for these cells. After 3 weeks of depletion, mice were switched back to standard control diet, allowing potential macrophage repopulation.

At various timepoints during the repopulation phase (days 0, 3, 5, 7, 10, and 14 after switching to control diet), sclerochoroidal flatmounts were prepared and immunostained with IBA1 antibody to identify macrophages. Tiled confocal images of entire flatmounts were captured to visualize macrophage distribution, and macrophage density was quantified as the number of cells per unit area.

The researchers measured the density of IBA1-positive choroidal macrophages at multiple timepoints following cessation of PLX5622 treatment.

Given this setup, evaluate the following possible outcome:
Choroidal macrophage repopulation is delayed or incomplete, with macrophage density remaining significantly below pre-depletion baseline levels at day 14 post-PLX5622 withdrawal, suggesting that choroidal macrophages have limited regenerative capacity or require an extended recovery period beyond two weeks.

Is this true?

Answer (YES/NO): NO